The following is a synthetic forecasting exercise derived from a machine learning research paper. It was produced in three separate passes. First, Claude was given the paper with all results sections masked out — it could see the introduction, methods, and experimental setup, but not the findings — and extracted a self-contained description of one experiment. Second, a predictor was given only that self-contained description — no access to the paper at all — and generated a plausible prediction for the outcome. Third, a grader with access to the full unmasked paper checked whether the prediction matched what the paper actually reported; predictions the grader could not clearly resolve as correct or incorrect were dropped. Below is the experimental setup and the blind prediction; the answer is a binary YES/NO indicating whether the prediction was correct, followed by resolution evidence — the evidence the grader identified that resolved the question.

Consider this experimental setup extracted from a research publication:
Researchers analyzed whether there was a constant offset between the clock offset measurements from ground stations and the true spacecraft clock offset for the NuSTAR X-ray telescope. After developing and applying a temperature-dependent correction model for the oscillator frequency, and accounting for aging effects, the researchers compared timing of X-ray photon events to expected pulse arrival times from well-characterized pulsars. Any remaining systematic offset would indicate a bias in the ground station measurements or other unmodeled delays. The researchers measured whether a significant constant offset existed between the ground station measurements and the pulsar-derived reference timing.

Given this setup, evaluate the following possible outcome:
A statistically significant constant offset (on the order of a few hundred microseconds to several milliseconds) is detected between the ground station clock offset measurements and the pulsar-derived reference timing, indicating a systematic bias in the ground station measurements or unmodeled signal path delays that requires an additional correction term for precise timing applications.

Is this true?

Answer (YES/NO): YES